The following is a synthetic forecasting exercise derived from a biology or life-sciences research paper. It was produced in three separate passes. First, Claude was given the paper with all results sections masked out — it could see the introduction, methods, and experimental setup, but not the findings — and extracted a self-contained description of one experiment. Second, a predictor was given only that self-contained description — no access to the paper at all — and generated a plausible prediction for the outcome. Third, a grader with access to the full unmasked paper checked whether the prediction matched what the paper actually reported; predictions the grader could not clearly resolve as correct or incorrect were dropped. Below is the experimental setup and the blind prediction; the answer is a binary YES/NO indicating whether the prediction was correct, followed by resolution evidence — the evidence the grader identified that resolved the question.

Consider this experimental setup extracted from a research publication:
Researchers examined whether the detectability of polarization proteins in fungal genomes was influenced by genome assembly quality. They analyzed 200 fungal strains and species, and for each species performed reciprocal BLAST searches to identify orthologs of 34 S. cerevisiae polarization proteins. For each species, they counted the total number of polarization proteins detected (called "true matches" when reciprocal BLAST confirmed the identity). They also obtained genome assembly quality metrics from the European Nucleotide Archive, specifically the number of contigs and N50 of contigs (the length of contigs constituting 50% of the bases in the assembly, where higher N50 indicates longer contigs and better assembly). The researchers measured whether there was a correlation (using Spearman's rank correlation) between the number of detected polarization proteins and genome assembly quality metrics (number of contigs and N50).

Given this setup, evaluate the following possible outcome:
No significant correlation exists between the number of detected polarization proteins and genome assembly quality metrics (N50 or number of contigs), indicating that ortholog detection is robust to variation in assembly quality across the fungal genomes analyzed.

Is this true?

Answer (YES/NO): NO